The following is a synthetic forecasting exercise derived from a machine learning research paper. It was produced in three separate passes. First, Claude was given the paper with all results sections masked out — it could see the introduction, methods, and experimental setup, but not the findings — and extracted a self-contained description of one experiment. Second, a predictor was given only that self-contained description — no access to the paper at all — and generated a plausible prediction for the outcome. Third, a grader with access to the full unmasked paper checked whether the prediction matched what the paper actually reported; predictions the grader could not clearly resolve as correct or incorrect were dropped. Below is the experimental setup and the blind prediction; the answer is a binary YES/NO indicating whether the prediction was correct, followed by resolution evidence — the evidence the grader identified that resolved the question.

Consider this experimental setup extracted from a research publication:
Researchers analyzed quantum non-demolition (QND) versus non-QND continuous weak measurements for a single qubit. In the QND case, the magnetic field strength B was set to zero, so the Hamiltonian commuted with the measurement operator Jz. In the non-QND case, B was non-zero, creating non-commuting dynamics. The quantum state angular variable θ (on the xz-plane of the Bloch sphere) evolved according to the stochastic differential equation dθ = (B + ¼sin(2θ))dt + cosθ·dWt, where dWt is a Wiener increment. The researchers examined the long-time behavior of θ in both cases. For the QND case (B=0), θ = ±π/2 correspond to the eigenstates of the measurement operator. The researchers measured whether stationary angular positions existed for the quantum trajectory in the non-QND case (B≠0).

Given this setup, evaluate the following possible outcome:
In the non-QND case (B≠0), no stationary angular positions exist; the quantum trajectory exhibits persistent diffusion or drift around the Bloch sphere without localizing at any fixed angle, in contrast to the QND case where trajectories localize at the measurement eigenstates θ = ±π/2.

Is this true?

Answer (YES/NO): YES